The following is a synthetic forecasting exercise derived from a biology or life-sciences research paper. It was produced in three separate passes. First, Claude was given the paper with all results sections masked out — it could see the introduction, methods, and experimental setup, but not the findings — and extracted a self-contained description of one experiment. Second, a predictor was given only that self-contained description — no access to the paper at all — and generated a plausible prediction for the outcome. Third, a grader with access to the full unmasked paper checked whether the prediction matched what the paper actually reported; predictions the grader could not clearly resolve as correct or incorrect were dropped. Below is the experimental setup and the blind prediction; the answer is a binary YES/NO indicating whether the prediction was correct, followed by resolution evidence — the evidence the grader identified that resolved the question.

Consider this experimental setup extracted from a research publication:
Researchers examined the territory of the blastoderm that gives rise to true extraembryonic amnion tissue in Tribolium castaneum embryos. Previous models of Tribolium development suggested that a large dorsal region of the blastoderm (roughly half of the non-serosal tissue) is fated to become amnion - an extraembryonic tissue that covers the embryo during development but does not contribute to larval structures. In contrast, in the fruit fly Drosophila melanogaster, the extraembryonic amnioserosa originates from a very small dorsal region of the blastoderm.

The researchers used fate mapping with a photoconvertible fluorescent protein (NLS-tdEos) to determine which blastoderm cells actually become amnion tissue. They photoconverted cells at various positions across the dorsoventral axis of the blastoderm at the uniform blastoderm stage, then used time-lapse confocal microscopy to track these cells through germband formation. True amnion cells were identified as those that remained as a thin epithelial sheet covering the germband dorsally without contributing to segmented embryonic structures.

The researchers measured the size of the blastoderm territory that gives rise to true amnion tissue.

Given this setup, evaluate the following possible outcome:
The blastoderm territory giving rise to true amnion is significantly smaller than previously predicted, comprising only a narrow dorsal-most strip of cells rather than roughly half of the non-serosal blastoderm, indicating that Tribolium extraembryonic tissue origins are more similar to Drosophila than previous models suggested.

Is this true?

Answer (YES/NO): YES